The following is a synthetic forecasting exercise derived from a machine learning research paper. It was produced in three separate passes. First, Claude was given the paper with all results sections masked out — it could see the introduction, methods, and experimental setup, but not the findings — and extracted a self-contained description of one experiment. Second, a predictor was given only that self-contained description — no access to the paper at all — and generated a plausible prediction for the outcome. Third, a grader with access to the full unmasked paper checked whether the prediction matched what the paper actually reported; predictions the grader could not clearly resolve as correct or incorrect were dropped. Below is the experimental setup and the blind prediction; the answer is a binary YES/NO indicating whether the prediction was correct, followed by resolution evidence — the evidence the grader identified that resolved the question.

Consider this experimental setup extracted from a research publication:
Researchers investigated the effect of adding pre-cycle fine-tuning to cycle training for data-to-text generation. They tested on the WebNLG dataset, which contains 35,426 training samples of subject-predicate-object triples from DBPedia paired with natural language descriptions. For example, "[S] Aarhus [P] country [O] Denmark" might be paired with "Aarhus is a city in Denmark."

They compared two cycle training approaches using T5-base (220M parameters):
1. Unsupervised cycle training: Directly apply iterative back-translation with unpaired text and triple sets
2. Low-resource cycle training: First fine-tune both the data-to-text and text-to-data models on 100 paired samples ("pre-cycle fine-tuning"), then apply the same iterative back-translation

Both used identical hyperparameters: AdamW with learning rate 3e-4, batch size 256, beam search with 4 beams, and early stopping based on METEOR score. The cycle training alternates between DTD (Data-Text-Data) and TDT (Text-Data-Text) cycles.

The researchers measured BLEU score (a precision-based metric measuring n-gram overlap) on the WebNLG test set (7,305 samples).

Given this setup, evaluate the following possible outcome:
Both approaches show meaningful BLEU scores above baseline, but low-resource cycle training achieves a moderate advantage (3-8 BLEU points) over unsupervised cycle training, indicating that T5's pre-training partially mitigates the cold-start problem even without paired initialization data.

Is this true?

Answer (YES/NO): YES